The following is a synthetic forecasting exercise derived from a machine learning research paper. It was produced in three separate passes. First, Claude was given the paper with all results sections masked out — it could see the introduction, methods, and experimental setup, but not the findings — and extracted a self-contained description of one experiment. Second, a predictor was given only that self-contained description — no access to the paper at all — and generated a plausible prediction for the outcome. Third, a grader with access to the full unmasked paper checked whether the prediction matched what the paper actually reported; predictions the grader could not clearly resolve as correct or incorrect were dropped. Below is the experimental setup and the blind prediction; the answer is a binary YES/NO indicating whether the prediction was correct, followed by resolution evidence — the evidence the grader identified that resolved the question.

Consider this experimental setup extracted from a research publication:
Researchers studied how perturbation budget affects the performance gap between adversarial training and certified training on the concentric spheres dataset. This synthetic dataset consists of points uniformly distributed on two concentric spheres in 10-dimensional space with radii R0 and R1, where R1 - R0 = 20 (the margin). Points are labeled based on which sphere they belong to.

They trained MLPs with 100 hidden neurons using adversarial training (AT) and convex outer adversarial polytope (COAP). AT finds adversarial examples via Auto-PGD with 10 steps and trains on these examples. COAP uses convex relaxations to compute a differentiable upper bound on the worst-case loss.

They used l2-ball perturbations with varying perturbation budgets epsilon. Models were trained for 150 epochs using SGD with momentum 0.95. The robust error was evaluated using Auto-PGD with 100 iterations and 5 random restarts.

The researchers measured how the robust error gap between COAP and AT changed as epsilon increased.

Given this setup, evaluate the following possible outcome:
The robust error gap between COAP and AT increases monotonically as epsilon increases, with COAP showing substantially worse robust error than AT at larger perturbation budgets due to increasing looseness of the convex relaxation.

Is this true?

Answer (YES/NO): YES